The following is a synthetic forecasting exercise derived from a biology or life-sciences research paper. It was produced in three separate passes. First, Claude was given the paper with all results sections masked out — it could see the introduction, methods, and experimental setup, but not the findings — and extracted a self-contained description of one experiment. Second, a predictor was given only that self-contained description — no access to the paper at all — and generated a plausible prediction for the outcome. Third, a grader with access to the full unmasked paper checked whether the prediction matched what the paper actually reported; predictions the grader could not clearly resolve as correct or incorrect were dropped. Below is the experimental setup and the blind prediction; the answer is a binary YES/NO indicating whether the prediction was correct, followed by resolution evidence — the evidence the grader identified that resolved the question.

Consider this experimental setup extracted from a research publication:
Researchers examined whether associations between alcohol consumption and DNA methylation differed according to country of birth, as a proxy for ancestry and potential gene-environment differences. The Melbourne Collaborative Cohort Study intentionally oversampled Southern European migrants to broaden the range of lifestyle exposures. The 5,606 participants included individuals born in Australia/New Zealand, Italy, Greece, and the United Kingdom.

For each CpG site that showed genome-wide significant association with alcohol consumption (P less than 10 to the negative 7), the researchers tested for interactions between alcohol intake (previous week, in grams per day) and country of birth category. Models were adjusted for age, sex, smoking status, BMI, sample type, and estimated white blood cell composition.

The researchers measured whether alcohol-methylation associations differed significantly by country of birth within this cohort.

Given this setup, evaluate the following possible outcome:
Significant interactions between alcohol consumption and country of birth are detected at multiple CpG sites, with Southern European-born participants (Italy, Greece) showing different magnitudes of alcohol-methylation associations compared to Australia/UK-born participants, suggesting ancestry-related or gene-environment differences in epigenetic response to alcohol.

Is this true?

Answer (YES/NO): NO